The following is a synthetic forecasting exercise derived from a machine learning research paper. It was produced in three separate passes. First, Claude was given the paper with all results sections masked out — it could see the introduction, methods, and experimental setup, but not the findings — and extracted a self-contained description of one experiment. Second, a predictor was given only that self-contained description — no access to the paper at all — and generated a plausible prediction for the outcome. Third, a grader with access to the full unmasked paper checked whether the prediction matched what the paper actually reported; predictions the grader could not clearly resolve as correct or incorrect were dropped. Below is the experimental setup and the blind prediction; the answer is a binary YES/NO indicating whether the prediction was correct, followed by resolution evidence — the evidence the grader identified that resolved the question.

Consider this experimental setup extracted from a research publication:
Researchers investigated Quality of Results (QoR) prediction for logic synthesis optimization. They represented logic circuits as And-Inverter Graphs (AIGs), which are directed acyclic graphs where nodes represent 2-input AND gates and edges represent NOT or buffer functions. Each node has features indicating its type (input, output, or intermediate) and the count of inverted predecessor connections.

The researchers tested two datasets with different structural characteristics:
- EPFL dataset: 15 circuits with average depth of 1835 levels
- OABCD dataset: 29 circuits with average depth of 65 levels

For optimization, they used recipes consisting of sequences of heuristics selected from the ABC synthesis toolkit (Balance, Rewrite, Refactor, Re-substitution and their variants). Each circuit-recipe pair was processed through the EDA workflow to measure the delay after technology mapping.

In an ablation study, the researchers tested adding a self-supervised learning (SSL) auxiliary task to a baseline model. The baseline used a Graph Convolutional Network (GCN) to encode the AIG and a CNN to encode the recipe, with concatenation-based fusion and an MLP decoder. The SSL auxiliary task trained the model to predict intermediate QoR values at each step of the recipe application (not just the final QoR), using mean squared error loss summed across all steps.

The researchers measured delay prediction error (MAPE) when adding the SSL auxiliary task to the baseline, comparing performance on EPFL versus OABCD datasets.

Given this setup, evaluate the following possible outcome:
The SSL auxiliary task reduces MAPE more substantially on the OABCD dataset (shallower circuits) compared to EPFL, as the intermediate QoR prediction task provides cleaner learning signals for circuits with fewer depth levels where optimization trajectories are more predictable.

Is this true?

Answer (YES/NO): NO